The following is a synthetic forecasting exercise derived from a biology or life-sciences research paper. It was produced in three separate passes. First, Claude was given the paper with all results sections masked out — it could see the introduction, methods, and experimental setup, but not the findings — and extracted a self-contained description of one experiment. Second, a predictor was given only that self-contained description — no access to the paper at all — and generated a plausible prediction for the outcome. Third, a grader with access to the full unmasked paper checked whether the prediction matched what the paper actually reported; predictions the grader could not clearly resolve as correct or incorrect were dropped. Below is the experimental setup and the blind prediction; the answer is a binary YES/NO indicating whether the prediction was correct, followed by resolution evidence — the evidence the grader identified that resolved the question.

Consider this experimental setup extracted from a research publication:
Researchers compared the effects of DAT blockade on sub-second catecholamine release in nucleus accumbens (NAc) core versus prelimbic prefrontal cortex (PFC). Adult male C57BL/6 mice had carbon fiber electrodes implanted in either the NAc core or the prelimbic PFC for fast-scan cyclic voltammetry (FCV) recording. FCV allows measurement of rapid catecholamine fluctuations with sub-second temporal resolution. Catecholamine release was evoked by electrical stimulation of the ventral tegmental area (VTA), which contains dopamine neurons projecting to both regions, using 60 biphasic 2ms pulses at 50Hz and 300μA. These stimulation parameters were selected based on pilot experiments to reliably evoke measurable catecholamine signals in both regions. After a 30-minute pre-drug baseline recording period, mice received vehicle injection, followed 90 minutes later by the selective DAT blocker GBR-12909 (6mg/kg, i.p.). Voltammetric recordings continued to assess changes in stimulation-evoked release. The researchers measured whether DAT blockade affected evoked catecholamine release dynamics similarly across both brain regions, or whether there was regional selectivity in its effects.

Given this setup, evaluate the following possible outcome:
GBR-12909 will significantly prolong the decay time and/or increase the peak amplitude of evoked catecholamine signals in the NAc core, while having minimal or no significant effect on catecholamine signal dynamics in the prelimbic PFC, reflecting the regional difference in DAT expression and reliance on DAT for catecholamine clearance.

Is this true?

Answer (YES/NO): YES